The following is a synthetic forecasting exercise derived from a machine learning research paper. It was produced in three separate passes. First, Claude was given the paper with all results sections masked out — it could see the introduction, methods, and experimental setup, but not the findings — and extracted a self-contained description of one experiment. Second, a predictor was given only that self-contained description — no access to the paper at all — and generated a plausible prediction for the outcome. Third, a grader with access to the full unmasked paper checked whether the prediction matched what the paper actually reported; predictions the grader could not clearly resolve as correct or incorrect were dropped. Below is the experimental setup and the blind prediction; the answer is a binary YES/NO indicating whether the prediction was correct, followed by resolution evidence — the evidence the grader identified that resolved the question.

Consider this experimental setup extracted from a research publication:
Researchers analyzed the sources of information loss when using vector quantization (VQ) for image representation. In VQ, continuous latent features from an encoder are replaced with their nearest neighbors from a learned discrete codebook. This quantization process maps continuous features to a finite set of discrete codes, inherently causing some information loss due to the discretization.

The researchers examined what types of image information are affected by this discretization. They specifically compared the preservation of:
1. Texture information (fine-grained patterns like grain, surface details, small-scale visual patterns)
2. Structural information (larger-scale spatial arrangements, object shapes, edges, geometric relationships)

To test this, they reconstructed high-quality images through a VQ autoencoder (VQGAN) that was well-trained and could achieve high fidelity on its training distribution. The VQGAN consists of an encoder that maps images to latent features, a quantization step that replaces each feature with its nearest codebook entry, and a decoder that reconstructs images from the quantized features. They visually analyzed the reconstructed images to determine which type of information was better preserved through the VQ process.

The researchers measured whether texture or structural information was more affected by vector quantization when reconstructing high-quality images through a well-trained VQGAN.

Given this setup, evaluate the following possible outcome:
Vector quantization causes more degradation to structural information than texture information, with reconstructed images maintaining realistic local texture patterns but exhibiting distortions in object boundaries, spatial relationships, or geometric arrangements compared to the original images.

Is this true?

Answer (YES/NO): YES